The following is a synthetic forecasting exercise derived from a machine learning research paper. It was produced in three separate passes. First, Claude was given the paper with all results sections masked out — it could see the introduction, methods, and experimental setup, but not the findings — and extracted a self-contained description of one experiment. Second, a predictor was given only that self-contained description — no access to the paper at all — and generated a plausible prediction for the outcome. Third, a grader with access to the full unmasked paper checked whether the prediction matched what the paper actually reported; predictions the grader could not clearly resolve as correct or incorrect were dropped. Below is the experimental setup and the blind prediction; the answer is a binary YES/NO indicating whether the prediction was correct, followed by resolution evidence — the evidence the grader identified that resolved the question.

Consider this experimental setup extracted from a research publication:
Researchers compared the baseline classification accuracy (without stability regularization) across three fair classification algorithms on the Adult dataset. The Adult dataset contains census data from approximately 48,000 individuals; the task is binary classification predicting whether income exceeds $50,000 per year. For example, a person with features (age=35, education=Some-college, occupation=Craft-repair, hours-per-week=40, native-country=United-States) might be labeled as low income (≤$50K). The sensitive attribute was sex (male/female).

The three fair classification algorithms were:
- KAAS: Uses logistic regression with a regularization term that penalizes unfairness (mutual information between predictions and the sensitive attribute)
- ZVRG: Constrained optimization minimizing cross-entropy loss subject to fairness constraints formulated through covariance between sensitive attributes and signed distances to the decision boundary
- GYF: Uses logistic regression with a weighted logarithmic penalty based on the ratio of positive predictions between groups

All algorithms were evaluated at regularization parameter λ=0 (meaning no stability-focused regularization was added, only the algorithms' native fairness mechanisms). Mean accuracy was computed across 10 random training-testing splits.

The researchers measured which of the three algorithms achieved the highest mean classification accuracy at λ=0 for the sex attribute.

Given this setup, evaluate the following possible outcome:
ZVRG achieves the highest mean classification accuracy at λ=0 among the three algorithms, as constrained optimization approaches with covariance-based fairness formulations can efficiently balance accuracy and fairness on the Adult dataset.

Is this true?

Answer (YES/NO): NO